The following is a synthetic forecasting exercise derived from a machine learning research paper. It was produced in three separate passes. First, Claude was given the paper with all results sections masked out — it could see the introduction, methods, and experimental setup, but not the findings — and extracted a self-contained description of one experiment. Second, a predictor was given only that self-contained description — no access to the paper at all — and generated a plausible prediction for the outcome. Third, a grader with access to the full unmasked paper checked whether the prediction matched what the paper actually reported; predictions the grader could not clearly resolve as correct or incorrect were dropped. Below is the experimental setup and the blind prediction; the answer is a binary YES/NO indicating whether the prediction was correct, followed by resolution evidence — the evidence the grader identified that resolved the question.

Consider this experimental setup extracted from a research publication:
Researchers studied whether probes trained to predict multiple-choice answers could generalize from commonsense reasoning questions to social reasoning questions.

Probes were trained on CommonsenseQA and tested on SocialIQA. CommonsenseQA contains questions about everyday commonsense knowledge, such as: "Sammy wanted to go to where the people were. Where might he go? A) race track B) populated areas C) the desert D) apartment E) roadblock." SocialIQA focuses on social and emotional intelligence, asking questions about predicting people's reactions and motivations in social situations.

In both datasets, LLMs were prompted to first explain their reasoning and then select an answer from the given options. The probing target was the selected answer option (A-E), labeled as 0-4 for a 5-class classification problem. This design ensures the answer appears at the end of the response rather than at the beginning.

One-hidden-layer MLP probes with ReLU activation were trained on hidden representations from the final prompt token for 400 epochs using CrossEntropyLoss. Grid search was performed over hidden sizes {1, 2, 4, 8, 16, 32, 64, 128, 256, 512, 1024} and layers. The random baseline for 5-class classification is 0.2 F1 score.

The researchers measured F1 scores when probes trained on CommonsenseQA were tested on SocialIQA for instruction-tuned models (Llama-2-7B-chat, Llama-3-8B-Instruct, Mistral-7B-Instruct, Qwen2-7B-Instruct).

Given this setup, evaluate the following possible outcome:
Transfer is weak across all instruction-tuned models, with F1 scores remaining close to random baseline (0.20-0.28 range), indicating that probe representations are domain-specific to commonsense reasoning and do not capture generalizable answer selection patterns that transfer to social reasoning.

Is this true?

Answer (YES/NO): NO